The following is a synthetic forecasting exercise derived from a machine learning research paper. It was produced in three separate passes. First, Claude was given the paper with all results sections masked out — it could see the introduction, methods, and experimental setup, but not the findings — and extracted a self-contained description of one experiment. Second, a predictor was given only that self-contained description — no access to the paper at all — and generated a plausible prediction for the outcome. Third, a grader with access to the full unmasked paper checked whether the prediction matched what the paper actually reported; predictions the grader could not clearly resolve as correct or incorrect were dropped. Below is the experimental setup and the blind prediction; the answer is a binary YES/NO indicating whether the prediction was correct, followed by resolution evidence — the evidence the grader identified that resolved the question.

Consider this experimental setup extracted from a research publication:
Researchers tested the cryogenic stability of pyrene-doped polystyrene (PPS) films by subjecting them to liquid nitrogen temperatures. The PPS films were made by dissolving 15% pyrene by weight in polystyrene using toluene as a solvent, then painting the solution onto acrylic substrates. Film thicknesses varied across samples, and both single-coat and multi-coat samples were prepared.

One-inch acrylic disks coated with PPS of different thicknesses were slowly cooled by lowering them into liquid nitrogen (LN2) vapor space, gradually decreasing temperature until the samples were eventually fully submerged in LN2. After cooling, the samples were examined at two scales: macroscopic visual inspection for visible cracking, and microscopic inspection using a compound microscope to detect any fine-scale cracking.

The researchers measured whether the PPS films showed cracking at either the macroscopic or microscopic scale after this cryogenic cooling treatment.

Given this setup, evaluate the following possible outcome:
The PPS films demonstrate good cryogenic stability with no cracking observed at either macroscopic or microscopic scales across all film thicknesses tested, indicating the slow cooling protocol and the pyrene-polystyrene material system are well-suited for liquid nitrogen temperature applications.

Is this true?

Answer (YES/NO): NO